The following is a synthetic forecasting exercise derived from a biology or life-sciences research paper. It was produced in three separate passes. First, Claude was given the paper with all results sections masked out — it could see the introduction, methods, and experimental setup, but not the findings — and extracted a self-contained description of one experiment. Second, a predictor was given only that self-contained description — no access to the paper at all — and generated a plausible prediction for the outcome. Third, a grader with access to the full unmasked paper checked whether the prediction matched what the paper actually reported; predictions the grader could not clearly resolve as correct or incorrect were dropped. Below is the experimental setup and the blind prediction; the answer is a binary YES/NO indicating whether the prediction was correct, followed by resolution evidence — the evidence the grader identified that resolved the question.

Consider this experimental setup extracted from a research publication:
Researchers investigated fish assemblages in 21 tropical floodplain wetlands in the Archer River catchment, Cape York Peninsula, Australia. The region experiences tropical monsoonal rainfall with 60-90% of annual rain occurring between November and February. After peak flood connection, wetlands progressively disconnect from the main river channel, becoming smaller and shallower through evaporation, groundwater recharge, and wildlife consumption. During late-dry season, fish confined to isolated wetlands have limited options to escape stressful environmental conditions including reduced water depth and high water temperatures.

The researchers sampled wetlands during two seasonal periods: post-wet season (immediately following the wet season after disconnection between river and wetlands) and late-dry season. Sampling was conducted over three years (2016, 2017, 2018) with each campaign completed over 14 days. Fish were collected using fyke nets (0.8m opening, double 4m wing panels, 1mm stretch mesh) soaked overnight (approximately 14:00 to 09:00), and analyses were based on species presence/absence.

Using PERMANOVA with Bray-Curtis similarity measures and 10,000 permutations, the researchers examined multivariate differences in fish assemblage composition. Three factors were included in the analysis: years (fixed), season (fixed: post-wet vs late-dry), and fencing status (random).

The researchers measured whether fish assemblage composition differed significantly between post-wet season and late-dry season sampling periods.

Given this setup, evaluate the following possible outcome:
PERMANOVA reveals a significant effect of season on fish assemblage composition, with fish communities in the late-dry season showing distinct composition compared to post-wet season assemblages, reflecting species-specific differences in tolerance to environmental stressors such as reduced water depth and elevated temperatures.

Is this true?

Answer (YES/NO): NO